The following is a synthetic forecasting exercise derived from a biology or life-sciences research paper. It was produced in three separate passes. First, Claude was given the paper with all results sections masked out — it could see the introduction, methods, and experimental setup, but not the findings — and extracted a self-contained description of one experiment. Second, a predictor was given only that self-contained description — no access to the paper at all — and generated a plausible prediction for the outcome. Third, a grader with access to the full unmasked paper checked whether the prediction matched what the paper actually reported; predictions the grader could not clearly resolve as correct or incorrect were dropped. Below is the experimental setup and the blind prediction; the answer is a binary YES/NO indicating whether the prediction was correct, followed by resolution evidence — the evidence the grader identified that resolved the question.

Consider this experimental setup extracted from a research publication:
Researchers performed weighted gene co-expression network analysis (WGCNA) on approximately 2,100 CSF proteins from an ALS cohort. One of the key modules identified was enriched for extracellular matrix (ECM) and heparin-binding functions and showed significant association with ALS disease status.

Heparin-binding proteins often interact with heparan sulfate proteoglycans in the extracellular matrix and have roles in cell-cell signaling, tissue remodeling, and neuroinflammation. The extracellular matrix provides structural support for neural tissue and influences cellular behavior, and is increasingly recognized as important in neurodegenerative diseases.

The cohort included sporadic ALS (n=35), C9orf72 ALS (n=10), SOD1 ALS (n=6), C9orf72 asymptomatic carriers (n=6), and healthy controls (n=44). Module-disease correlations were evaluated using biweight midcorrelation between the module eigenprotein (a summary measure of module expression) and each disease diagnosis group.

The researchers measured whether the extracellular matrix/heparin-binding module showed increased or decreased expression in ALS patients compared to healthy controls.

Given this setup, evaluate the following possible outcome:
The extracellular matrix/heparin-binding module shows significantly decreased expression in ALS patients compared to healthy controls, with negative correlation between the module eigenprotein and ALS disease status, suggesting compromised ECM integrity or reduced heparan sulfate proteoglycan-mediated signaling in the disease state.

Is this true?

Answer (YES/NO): NO